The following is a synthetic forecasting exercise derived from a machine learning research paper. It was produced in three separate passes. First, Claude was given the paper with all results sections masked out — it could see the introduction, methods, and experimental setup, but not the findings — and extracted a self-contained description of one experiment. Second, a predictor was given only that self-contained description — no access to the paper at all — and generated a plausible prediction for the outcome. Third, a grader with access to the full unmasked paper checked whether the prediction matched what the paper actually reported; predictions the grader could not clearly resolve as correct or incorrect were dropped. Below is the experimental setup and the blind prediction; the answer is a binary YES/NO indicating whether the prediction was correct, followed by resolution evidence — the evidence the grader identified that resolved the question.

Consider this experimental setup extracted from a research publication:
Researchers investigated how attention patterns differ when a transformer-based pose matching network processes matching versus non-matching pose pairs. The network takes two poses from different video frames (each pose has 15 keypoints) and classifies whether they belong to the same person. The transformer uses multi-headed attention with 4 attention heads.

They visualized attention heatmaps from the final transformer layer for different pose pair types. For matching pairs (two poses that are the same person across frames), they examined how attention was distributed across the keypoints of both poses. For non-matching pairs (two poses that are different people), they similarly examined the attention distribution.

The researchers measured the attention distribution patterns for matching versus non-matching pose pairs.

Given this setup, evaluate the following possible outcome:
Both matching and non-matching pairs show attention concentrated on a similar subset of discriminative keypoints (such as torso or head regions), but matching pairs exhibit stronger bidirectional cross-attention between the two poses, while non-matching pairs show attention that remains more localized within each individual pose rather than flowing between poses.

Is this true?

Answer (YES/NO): YES